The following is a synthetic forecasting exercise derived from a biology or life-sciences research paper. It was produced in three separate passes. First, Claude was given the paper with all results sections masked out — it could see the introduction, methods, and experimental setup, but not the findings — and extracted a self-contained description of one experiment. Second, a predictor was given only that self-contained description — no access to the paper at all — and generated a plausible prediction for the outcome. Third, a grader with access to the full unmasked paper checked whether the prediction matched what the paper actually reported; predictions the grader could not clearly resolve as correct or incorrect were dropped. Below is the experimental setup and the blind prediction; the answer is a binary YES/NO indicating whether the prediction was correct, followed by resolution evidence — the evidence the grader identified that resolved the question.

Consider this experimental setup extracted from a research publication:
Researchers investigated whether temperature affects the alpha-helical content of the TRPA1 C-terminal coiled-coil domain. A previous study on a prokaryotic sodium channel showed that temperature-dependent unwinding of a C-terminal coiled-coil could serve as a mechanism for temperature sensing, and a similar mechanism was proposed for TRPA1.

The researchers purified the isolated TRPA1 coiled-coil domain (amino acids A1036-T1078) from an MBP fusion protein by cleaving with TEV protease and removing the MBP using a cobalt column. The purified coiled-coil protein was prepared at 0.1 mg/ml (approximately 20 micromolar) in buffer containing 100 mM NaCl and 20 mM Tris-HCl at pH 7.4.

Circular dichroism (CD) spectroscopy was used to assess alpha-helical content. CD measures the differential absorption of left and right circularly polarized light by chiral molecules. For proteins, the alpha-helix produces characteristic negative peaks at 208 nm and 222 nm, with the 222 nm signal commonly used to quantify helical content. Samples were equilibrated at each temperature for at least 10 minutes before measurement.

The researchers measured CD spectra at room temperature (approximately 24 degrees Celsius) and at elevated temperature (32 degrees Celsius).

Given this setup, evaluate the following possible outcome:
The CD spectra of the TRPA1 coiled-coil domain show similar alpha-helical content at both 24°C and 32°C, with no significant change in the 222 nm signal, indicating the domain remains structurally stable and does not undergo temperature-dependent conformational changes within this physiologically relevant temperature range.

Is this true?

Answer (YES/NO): NO